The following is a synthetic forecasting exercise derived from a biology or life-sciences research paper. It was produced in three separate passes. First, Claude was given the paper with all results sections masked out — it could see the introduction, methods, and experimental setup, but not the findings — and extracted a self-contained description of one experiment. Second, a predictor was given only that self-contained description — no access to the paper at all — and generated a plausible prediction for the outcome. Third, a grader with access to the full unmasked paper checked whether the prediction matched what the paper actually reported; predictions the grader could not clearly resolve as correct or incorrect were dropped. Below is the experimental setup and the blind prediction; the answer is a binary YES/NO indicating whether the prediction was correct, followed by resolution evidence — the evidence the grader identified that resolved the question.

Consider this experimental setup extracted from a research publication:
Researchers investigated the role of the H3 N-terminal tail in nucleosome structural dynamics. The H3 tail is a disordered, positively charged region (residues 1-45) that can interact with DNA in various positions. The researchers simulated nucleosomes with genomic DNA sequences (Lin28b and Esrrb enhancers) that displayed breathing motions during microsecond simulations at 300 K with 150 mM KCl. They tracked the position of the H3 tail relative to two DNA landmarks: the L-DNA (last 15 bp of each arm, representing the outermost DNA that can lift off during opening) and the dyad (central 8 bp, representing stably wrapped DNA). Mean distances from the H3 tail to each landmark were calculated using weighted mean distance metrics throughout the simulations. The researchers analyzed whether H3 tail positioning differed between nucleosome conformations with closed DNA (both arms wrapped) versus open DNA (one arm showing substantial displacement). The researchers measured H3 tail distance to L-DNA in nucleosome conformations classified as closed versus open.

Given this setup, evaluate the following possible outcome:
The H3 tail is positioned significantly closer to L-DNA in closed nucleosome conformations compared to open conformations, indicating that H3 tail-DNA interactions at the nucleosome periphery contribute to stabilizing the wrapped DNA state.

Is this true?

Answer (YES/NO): YES